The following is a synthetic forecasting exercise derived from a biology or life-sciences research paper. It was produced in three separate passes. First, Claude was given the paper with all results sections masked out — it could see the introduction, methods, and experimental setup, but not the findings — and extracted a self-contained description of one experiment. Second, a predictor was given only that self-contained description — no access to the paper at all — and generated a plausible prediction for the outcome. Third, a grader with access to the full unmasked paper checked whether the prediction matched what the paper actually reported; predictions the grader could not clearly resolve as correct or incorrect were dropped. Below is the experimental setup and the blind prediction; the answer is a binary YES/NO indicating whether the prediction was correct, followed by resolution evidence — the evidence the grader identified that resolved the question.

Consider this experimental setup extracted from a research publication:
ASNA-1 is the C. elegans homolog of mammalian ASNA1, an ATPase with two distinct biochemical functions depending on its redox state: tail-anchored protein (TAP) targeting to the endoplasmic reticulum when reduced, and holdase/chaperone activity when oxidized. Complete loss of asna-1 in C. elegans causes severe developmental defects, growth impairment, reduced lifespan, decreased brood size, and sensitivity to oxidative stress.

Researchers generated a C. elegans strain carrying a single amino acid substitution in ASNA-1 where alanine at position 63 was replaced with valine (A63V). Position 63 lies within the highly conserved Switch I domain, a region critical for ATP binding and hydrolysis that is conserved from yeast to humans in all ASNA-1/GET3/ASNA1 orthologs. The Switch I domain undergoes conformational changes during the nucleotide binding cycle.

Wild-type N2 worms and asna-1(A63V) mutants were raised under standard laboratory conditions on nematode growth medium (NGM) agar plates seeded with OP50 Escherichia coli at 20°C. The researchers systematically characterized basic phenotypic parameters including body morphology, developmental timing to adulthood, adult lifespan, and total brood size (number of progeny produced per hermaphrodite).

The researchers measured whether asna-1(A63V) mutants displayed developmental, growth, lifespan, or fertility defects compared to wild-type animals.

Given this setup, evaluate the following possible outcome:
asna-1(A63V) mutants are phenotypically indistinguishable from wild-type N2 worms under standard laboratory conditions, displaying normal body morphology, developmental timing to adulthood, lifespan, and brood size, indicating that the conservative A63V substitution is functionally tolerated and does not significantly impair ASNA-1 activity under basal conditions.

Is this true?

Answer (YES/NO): YES